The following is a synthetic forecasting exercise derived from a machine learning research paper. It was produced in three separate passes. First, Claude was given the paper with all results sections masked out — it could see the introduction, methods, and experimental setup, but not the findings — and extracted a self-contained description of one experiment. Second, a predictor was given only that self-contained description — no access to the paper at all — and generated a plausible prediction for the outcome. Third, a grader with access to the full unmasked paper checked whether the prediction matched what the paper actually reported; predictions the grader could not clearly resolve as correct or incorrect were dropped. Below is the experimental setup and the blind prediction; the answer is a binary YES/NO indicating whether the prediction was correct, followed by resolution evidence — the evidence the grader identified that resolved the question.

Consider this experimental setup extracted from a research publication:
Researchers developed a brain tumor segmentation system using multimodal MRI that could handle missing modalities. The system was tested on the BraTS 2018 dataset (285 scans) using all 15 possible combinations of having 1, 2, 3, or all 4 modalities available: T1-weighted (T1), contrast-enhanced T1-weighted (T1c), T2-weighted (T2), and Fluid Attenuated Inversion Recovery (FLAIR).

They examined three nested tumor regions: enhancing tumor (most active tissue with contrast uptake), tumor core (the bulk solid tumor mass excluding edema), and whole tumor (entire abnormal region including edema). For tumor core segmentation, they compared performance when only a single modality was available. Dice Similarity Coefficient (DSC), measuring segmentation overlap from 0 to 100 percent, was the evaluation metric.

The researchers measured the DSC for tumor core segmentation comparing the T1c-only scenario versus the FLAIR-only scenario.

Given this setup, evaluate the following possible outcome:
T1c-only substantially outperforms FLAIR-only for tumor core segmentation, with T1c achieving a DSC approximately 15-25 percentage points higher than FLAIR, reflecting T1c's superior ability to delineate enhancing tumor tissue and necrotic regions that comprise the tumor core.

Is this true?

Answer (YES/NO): NO